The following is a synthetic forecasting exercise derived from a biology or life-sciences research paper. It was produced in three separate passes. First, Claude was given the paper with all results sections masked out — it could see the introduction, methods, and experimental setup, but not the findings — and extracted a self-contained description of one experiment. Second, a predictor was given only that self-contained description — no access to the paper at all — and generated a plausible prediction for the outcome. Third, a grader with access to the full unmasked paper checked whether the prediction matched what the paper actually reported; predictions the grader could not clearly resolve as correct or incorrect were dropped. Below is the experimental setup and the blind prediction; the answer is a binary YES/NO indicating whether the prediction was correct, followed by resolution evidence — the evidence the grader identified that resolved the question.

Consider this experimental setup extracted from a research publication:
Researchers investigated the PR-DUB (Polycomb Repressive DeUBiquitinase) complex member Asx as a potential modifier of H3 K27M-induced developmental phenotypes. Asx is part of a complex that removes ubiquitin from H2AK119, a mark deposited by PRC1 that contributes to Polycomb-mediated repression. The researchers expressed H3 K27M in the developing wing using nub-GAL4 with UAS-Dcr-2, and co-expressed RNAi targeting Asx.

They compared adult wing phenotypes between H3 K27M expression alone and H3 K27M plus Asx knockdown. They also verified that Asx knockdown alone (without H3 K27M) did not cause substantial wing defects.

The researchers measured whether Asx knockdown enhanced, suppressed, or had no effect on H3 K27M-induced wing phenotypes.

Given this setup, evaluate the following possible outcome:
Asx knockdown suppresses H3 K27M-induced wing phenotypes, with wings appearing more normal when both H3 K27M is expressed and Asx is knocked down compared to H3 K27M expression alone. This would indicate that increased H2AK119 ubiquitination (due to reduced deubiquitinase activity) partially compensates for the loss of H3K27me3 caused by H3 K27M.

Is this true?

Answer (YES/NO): YES